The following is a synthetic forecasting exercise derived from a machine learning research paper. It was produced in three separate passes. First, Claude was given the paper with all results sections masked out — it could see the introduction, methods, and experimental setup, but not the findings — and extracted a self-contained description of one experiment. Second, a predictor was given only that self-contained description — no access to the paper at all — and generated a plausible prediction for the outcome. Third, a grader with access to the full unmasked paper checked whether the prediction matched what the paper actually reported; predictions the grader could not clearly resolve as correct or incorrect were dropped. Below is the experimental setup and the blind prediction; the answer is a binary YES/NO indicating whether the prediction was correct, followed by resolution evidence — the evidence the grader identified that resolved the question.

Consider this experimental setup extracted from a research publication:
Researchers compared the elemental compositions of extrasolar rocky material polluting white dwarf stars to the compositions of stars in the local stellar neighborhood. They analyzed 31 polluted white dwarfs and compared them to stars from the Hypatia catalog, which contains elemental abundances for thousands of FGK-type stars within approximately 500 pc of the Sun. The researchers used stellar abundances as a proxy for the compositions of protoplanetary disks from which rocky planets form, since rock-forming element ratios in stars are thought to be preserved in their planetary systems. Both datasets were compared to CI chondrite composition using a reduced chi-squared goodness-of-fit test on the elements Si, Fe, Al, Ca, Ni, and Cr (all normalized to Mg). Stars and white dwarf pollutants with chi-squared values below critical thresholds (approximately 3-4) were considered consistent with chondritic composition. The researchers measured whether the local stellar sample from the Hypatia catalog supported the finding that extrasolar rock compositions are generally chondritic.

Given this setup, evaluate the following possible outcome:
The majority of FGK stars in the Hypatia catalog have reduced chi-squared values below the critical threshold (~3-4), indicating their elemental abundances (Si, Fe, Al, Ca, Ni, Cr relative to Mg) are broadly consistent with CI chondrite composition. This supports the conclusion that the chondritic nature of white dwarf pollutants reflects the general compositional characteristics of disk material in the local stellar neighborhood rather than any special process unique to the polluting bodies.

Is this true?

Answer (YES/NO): YES